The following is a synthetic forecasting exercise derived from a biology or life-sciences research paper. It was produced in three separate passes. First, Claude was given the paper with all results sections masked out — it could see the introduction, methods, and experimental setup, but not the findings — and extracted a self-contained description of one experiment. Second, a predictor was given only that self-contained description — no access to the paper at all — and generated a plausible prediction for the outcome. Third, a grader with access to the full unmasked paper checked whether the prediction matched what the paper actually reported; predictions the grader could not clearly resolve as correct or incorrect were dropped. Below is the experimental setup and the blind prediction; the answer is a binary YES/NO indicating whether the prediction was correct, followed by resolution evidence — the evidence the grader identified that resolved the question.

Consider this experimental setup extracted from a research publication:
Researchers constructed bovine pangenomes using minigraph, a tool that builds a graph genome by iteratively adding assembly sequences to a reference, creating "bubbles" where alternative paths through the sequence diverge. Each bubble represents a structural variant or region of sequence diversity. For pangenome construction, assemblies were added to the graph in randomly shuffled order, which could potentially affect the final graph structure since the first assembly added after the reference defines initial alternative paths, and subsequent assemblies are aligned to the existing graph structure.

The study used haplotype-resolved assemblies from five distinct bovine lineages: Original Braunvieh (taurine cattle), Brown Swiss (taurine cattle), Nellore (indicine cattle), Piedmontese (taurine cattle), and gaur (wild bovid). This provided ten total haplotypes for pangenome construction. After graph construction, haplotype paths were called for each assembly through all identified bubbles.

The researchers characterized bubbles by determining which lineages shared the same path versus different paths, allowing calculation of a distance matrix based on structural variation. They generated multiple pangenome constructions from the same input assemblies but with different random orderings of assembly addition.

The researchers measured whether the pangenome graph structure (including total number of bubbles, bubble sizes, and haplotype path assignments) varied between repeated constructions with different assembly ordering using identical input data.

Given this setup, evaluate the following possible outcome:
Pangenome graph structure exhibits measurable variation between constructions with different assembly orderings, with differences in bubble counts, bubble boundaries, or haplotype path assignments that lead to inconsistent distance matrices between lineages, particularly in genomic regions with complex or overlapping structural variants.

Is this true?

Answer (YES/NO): NO